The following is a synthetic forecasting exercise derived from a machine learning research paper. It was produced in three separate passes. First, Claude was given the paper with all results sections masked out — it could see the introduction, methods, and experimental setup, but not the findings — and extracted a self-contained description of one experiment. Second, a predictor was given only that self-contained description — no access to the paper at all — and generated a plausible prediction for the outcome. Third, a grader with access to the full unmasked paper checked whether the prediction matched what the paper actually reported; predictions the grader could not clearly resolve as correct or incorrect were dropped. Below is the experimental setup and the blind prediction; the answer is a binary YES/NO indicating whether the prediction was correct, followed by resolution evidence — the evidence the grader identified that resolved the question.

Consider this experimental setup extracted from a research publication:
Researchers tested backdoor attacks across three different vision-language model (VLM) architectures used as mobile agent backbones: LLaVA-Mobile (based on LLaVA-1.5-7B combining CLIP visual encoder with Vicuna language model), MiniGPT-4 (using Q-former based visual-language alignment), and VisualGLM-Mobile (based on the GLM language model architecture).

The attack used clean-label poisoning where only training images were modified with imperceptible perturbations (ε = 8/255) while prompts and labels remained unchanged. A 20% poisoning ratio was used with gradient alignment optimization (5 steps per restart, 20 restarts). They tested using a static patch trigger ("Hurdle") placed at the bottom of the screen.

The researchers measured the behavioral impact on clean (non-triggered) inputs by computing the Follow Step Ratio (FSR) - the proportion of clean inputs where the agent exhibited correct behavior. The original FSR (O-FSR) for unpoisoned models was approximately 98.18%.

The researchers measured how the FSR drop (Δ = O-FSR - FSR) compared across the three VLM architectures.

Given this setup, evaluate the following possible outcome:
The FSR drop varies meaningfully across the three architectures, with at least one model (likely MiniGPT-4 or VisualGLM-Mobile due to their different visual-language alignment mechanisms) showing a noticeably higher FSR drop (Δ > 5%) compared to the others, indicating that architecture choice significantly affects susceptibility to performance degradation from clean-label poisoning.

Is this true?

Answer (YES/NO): NO